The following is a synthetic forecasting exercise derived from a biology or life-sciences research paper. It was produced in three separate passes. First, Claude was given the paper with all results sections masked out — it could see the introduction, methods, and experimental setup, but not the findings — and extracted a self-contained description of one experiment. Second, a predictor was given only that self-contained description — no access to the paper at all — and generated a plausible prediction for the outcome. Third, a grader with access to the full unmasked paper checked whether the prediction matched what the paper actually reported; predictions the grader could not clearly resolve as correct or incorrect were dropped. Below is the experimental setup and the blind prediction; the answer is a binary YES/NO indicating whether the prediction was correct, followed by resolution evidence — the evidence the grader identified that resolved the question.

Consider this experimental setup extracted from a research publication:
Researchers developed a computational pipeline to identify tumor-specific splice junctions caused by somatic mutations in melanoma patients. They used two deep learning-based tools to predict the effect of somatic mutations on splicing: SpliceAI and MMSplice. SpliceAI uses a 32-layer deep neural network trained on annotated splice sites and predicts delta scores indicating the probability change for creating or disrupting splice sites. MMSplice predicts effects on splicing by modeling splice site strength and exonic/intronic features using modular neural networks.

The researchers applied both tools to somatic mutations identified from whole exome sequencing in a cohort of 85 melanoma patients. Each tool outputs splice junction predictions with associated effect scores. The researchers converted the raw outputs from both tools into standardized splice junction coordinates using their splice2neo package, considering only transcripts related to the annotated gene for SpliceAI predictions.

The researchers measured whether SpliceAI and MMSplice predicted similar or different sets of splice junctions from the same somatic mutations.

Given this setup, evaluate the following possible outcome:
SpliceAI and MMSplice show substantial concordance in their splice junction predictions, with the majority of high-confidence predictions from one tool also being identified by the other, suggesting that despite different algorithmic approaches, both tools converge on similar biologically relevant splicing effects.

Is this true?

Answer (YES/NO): NO